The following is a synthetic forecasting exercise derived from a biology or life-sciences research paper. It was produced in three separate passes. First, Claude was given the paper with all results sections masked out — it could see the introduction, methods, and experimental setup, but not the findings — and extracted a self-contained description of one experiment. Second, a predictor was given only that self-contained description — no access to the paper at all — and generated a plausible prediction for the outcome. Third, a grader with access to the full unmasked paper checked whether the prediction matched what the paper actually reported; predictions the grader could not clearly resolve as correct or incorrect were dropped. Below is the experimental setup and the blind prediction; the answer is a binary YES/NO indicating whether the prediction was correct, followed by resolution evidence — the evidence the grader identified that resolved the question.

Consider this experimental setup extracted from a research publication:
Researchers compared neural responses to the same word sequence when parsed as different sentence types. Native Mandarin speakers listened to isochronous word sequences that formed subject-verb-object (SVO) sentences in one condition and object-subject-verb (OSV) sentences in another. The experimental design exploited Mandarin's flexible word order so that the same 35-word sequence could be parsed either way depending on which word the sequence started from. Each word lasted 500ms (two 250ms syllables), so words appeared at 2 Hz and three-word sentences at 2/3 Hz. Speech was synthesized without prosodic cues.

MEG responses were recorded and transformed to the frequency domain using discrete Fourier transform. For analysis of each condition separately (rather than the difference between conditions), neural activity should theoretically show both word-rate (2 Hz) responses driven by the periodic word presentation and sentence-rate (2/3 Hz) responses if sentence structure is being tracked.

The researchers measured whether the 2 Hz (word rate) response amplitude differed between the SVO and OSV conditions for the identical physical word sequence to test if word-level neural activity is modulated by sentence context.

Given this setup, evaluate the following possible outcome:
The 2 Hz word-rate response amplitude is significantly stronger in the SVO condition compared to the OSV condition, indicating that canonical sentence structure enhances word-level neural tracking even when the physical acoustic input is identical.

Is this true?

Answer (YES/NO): NO